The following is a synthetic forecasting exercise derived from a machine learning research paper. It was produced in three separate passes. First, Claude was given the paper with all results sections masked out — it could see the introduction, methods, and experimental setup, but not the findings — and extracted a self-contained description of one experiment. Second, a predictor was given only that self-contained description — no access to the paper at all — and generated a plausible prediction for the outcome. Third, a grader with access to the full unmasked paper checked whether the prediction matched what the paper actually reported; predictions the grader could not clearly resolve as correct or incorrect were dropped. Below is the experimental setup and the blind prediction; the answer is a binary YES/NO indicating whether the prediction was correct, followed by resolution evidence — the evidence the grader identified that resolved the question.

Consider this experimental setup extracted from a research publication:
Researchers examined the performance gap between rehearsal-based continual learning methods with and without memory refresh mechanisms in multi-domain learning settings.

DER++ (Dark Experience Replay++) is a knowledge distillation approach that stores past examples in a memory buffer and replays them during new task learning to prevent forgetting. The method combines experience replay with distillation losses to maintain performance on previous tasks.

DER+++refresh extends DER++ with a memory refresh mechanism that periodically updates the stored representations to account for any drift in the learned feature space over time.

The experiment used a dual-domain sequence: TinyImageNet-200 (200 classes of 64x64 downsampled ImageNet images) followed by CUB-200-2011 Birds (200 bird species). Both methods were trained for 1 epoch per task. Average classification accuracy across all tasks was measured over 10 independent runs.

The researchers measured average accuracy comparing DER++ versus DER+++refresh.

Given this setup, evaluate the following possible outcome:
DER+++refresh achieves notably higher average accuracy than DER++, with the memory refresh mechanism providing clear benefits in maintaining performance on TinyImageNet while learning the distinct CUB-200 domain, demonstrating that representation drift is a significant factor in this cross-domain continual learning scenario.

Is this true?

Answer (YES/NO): NO